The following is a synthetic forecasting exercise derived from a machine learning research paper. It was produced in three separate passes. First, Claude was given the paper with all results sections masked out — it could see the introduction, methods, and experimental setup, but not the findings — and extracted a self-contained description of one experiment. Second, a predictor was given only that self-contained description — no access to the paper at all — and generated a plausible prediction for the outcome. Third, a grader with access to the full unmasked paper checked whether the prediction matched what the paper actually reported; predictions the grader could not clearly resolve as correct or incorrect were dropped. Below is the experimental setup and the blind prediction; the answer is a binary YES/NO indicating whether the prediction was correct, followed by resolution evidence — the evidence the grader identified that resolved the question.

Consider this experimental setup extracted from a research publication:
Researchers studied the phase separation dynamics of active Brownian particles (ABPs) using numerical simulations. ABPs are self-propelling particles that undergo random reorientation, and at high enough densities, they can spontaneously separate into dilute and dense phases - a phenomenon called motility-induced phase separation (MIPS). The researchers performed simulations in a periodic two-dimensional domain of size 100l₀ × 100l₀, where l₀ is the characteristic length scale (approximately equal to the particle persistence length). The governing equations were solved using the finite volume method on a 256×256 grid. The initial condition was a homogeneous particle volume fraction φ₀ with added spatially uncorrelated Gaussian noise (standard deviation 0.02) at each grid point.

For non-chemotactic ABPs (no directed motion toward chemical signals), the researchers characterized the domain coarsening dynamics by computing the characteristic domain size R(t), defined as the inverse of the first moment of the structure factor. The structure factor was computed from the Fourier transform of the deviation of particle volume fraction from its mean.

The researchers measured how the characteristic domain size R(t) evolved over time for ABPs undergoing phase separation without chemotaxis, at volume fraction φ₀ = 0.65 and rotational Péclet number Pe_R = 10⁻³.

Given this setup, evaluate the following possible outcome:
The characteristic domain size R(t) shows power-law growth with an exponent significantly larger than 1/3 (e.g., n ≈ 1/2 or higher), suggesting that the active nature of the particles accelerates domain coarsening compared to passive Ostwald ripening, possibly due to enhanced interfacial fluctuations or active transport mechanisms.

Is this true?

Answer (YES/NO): NO